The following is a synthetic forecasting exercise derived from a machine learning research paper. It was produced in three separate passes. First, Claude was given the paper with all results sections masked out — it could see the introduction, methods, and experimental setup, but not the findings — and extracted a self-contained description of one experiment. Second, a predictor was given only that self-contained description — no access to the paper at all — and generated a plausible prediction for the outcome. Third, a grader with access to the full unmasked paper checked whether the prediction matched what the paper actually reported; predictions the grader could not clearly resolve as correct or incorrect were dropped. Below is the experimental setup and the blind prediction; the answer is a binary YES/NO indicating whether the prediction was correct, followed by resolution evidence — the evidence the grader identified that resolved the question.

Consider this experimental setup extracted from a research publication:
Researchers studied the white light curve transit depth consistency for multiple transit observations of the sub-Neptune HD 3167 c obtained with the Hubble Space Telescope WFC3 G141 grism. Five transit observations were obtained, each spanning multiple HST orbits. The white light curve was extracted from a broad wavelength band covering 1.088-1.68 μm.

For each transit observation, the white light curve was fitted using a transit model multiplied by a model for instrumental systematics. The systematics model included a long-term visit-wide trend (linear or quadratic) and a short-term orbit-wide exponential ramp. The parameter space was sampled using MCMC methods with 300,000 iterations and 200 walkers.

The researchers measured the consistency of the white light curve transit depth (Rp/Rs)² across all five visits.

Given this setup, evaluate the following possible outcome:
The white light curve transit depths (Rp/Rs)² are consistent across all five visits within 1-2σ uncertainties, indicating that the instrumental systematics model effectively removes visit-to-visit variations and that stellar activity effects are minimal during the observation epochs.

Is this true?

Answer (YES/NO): NO